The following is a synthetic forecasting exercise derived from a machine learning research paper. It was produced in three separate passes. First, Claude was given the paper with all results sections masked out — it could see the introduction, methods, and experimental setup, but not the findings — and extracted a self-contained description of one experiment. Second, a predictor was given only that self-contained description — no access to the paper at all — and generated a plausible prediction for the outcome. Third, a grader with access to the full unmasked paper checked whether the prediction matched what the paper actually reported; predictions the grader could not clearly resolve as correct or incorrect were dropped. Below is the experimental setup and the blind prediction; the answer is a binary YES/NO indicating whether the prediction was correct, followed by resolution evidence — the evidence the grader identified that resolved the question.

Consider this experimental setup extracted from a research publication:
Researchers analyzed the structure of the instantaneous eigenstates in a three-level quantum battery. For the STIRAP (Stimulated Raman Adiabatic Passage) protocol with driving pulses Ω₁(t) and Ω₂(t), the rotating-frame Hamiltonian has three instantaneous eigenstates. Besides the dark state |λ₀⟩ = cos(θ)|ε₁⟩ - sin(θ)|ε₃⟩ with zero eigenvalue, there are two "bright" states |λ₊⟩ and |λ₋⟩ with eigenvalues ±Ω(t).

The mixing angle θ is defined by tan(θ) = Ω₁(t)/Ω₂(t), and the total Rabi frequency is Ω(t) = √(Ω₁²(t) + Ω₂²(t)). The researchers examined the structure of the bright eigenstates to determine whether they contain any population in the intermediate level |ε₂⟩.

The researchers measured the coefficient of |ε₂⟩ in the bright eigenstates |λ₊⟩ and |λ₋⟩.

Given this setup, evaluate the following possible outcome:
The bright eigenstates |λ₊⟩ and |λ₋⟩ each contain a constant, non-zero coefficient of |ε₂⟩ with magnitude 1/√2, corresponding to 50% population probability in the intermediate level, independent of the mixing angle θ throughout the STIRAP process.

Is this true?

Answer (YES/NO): YES